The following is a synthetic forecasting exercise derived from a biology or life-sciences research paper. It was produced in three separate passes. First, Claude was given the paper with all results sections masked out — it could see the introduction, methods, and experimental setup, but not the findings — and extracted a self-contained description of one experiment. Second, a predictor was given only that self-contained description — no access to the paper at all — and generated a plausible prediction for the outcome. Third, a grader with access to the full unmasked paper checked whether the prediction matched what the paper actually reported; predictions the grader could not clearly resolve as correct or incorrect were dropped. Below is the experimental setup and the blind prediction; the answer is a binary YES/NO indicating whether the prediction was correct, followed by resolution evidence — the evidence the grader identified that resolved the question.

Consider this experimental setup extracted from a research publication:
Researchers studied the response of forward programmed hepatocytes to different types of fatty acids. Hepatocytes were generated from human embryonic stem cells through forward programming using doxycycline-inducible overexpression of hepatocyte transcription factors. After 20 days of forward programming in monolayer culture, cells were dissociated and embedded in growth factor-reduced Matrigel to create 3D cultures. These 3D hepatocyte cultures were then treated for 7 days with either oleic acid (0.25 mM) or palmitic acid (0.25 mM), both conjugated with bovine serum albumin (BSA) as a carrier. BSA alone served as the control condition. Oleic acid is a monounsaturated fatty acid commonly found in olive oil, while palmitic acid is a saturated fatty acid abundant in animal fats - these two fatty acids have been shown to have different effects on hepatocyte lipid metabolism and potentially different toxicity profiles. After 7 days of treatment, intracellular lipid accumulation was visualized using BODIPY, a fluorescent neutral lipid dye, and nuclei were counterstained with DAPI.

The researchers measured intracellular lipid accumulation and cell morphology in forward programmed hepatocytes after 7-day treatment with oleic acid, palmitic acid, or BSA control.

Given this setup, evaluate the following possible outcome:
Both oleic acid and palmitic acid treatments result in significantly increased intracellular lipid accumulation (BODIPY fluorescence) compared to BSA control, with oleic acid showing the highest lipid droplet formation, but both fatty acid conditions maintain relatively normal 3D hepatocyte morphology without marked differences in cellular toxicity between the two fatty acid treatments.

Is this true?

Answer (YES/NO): NO